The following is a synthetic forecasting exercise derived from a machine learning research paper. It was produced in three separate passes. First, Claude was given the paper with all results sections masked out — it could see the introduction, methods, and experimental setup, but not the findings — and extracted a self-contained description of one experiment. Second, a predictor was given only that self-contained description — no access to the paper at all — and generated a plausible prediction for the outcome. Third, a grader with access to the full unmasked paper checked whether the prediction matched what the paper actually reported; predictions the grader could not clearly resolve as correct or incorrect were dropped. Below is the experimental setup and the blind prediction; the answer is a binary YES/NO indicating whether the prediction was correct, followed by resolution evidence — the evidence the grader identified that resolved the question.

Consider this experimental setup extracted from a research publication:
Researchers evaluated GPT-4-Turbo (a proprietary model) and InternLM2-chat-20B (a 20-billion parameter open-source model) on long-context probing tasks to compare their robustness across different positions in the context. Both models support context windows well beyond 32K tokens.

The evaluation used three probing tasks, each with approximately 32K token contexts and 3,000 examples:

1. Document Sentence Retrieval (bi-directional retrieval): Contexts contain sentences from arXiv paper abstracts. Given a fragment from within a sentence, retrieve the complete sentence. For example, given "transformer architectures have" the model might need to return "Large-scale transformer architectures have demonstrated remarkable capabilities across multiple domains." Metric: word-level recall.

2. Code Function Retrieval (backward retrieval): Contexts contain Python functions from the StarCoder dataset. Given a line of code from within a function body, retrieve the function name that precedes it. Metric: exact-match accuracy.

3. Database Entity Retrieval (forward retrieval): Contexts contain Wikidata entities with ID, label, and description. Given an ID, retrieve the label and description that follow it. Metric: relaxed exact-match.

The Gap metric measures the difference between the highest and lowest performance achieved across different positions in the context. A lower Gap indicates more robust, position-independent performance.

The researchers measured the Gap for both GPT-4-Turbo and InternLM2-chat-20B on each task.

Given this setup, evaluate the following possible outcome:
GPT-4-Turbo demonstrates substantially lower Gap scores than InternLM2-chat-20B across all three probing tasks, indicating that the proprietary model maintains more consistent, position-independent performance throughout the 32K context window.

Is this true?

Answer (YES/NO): NO